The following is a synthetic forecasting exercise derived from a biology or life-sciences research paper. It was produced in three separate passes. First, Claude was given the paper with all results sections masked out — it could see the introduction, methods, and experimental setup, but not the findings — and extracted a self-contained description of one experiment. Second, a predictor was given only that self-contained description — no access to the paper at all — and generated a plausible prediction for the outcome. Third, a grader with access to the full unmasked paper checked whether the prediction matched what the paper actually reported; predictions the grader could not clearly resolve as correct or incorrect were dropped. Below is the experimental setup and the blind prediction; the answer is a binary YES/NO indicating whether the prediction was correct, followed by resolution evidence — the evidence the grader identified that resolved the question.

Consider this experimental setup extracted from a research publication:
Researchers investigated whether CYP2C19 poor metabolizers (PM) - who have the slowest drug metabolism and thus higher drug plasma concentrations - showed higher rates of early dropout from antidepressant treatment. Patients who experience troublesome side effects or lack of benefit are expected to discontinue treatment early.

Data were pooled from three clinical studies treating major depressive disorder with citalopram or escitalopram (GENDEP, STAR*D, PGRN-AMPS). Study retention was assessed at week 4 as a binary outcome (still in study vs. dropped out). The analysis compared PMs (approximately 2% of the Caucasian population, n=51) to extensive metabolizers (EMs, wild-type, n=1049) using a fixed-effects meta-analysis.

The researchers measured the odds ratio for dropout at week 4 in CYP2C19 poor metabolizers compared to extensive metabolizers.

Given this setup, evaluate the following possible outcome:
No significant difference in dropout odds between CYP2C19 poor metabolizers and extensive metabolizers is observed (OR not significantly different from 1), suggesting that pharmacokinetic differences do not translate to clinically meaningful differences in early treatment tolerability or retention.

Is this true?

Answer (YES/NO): YES